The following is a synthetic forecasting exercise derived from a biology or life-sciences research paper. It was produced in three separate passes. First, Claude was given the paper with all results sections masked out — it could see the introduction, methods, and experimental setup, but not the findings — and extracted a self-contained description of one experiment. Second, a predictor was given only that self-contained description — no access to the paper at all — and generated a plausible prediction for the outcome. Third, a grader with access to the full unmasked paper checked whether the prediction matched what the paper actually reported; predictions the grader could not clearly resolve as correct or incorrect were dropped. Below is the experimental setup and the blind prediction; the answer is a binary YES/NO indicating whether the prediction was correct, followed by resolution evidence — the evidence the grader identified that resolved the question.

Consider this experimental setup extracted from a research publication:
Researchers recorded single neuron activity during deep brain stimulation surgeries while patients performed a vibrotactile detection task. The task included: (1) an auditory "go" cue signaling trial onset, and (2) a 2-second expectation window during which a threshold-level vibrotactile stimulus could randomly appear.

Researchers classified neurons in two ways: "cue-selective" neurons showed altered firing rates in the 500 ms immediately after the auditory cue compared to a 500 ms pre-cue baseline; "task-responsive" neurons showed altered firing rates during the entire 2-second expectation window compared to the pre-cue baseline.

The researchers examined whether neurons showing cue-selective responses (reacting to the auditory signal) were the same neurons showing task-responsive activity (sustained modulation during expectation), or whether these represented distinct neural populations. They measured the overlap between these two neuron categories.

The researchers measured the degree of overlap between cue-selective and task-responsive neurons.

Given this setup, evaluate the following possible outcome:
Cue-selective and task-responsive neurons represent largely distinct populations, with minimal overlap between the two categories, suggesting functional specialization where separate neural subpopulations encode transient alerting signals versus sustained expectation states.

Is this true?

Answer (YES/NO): NO